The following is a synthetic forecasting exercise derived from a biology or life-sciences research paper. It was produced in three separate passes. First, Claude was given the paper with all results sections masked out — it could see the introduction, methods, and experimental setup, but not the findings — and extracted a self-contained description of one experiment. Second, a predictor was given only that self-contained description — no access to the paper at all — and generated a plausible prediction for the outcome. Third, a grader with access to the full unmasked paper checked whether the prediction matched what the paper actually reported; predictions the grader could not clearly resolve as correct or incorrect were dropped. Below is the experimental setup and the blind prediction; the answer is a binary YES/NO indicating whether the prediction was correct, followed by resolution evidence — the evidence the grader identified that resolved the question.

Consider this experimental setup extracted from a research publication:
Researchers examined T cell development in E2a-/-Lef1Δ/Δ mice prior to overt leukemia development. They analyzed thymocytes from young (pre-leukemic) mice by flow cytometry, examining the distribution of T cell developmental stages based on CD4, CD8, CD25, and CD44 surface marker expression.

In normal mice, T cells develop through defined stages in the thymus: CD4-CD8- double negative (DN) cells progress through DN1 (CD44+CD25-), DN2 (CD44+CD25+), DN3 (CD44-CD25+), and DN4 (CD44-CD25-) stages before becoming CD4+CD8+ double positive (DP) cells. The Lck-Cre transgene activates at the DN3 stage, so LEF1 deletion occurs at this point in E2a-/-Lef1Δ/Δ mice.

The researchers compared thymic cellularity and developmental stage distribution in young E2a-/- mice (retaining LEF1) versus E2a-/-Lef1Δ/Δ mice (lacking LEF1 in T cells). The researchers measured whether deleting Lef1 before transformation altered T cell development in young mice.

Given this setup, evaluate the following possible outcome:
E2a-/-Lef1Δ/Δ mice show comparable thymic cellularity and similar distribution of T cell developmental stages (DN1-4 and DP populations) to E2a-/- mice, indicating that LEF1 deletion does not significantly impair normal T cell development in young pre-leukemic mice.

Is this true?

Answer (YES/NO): NO